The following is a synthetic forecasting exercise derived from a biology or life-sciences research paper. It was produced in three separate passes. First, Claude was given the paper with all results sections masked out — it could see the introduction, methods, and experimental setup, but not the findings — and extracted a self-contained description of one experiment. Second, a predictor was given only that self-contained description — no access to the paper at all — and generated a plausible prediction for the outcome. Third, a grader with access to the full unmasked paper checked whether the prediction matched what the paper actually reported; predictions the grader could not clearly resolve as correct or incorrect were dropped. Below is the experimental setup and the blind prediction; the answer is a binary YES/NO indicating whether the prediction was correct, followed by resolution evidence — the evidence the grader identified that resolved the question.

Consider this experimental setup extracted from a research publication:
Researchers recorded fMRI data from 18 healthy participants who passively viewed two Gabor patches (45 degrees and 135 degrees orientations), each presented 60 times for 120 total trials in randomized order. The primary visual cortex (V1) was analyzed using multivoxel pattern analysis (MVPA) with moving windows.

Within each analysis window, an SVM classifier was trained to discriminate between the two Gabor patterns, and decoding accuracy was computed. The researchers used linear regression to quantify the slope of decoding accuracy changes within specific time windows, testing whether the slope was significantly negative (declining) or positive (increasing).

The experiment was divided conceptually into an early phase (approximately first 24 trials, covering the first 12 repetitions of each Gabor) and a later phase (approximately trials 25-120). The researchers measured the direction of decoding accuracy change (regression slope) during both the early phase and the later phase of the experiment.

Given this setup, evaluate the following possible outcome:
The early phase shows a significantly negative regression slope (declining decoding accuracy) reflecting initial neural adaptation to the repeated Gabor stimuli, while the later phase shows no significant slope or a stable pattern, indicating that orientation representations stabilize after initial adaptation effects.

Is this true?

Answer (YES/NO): NO